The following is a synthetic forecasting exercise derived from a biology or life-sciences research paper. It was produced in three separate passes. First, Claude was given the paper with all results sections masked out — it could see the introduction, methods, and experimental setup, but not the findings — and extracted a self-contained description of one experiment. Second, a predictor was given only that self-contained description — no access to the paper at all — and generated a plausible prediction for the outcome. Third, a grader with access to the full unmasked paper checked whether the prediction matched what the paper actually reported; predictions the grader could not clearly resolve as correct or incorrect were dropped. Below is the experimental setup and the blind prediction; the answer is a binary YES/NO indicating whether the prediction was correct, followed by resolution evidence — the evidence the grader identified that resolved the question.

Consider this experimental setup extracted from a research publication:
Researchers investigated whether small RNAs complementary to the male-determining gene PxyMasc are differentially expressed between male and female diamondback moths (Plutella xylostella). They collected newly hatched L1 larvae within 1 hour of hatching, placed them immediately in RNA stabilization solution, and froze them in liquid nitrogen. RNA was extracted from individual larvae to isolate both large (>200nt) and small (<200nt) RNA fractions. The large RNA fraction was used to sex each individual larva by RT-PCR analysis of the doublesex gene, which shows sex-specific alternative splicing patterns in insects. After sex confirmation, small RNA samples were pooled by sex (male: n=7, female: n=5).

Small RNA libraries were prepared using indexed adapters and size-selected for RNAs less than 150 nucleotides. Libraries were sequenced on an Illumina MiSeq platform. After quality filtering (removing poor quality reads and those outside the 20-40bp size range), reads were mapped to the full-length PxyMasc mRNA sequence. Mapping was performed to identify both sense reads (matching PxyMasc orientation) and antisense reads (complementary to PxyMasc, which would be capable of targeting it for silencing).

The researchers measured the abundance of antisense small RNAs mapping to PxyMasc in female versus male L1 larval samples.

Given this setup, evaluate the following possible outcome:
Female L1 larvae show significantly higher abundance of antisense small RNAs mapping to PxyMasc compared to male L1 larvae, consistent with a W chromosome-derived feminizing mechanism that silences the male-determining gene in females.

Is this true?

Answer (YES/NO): YES